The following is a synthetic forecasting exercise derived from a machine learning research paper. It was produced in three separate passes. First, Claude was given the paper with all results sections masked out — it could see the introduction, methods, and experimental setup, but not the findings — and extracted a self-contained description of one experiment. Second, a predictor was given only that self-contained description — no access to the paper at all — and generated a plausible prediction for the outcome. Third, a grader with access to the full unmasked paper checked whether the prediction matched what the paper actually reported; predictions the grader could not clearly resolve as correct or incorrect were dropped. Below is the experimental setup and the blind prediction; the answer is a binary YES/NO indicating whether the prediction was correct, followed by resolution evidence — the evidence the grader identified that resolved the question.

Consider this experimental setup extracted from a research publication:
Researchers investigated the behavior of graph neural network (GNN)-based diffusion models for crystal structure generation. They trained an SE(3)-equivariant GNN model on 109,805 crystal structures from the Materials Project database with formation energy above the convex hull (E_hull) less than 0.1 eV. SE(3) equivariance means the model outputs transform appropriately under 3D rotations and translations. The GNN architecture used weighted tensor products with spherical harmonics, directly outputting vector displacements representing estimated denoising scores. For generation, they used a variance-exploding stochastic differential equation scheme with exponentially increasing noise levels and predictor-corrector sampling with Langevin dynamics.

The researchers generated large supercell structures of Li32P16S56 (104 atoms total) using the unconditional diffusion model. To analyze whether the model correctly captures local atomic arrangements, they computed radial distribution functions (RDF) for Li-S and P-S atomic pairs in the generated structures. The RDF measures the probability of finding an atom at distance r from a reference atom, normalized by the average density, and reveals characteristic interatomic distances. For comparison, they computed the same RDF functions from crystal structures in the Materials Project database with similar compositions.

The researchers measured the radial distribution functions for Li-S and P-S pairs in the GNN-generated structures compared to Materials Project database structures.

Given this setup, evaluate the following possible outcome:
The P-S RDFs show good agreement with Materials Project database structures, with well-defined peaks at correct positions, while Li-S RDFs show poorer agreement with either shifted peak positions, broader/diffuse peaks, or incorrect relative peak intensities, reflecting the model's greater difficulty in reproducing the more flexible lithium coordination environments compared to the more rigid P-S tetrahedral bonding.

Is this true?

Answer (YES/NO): NO